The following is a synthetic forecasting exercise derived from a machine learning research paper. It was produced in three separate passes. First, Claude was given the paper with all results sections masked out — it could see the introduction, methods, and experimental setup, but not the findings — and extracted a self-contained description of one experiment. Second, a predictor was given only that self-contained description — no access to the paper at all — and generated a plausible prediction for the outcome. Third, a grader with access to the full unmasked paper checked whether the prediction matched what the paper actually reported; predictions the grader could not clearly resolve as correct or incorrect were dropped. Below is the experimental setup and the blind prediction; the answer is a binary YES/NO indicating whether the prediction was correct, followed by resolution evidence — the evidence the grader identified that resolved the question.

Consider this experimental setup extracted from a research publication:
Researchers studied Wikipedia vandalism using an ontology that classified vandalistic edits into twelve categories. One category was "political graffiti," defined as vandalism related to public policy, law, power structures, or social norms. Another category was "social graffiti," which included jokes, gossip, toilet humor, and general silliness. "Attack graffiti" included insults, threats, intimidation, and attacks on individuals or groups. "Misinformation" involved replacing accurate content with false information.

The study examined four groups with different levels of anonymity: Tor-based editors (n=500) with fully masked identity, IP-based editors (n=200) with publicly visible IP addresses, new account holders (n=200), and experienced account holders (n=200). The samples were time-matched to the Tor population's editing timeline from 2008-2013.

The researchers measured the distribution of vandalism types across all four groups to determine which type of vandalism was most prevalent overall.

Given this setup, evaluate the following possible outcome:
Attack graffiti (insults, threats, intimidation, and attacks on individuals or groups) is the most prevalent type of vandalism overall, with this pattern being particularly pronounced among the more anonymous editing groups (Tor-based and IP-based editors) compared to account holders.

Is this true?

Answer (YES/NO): NO